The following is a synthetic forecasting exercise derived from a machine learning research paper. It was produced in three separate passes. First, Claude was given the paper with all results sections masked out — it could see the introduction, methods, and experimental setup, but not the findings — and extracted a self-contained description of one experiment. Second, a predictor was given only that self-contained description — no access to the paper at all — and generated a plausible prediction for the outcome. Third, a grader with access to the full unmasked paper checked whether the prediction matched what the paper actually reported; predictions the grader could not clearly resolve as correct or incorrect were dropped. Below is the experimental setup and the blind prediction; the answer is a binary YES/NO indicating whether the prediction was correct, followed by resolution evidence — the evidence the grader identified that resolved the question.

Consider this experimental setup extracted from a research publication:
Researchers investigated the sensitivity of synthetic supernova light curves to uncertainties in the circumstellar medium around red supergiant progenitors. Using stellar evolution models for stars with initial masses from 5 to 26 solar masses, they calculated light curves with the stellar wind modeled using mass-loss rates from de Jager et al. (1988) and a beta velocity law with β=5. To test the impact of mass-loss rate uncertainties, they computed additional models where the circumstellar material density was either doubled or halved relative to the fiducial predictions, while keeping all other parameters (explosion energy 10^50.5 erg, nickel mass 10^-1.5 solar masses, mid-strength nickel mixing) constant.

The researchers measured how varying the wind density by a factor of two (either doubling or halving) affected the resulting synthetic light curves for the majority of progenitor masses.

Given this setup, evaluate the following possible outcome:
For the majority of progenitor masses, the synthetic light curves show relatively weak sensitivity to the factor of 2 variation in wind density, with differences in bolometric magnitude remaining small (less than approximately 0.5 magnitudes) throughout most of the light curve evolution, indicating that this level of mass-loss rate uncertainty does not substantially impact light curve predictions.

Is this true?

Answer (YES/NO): YES